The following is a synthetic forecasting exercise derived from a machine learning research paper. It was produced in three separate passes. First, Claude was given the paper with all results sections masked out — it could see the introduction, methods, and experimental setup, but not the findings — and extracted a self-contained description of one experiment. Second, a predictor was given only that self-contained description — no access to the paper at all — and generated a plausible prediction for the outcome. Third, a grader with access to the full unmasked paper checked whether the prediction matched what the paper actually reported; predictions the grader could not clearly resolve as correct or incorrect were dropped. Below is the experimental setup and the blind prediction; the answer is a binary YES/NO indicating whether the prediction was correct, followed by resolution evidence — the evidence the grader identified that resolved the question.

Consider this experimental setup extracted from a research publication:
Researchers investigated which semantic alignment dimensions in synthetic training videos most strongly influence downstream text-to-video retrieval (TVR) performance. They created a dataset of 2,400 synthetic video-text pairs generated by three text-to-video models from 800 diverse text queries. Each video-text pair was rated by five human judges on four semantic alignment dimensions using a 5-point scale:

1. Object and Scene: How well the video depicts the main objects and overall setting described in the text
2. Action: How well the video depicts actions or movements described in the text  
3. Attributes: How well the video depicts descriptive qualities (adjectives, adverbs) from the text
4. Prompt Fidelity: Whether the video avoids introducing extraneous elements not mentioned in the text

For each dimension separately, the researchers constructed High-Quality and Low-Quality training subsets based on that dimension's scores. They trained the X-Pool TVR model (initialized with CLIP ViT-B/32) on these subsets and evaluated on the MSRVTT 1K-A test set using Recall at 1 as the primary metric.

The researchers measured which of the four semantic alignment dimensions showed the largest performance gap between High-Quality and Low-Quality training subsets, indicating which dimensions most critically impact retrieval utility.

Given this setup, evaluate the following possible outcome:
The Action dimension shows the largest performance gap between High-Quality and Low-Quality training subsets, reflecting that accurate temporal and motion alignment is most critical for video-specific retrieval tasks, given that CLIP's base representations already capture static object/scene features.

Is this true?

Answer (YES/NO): NO